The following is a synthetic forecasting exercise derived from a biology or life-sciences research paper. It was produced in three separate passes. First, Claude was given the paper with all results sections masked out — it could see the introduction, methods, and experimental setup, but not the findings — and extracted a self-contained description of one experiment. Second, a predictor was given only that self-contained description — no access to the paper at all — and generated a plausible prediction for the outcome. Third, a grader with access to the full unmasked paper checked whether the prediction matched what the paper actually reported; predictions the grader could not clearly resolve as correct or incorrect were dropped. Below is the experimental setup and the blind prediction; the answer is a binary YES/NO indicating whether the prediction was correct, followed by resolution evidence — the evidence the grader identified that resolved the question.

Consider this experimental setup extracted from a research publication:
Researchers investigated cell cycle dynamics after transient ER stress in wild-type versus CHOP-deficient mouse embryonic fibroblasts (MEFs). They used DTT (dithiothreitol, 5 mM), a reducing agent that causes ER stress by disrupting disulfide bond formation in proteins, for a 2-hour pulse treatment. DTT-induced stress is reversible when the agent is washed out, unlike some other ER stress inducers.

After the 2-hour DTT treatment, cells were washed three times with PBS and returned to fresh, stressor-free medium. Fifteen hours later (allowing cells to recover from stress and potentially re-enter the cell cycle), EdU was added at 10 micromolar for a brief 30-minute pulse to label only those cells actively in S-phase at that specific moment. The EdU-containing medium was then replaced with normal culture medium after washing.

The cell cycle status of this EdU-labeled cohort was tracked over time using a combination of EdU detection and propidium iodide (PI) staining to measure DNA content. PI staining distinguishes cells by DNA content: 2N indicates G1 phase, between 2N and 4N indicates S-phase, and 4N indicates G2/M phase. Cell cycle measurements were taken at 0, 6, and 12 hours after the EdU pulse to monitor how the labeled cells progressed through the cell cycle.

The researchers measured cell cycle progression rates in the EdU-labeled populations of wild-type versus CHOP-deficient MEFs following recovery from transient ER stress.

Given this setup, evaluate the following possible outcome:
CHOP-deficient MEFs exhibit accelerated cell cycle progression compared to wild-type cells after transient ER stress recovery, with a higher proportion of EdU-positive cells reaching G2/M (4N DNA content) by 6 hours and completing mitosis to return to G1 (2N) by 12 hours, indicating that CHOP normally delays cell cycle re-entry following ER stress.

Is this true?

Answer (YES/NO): NO